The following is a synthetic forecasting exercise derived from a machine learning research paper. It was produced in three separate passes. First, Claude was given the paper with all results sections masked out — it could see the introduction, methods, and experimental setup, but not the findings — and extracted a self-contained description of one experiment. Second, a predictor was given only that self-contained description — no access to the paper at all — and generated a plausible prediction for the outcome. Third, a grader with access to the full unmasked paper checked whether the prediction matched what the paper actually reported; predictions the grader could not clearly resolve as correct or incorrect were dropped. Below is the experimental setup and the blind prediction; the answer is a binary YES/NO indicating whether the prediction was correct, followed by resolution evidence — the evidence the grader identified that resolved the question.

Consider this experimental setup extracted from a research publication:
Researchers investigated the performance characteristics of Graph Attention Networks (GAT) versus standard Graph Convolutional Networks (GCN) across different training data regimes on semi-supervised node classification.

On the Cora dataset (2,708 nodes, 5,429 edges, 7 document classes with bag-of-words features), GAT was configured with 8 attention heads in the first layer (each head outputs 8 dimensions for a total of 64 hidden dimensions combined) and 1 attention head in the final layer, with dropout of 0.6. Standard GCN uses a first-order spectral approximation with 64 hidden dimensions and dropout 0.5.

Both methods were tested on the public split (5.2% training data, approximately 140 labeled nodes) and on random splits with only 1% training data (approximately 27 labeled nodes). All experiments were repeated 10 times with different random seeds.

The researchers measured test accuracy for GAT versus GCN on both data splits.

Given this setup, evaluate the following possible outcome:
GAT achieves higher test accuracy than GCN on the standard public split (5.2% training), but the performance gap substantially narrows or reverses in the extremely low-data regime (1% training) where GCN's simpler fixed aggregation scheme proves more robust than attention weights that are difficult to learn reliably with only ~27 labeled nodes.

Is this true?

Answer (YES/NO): YES